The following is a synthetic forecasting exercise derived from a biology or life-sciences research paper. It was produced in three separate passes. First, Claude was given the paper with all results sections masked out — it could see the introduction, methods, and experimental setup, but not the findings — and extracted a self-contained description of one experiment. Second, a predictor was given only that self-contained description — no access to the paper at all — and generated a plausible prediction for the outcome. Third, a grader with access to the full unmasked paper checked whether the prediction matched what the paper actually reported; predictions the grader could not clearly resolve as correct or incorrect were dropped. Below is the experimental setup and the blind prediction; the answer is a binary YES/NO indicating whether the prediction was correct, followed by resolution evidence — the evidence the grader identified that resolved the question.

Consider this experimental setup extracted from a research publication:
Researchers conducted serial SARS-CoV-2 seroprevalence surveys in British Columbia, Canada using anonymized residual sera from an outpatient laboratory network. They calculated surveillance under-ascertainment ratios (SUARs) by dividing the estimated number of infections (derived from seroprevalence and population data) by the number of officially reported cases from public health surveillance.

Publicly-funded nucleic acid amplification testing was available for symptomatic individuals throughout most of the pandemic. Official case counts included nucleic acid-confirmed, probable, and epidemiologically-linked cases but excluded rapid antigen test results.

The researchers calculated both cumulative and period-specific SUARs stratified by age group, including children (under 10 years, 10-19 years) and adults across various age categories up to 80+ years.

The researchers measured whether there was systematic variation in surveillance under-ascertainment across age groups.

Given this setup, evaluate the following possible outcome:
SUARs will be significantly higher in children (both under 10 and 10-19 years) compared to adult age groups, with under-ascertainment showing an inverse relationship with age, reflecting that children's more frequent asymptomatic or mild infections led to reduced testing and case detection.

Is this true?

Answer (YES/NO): NO